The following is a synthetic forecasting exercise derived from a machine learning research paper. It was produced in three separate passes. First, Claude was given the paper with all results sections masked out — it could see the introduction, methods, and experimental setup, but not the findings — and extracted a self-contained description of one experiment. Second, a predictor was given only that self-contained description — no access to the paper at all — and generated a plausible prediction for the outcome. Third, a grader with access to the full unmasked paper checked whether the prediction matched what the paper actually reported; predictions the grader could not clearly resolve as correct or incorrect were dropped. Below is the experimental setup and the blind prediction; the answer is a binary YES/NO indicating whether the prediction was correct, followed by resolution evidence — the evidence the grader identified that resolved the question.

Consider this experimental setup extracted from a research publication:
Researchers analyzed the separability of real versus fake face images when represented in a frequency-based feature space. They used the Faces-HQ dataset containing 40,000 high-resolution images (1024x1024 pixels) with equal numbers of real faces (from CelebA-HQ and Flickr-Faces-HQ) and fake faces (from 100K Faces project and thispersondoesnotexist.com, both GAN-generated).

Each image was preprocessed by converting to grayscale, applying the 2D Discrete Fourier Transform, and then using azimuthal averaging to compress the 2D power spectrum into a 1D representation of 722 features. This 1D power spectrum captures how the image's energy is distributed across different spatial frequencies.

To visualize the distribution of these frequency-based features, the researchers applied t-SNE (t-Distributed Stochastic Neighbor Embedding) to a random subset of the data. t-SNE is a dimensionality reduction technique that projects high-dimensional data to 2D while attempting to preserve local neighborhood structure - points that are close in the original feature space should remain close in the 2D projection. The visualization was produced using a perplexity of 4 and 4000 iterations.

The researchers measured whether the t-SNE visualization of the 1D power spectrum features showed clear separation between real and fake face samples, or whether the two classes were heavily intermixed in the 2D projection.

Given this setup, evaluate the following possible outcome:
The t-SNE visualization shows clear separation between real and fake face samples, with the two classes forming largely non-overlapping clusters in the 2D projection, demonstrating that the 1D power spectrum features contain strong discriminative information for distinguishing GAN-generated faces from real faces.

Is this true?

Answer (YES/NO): YES